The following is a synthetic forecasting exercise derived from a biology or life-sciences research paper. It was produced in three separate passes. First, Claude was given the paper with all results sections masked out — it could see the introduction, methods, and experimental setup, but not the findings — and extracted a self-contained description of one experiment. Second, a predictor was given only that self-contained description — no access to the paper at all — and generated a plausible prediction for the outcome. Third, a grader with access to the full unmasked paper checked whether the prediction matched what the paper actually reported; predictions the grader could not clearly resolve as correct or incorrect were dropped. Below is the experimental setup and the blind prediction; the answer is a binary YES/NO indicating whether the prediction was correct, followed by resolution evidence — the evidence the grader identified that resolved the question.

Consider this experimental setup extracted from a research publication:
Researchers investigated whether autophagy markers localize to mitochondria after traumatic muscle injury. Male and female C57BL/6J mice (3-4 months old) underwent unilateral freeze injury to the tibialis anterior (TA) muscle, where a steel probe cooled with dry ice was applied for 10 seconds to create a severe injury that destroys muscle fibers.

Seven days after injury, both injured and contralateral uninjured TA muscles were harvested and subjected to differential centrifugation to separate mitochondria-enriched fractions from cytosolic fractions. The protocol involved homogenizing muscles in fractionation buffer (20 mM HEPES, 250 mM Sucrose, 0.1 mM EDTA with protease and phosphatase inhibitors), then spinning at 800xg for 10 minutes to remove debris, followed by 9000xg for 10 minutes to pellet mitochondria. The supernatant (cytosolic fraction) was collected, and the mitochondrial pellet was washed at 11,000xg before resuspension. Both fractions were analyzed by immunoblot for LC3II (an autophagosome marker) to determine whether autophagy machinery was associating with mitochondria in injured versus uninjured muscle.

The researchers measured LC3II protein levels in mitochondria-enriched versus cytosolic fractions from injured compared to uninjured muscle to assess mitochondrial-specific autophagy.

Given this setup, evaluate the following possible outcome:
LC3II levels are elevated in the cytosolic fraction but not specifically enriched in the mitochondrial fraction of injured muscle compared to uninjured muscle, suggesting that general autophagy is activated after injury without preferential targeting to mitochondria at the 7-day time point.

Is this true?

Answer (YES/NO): NO